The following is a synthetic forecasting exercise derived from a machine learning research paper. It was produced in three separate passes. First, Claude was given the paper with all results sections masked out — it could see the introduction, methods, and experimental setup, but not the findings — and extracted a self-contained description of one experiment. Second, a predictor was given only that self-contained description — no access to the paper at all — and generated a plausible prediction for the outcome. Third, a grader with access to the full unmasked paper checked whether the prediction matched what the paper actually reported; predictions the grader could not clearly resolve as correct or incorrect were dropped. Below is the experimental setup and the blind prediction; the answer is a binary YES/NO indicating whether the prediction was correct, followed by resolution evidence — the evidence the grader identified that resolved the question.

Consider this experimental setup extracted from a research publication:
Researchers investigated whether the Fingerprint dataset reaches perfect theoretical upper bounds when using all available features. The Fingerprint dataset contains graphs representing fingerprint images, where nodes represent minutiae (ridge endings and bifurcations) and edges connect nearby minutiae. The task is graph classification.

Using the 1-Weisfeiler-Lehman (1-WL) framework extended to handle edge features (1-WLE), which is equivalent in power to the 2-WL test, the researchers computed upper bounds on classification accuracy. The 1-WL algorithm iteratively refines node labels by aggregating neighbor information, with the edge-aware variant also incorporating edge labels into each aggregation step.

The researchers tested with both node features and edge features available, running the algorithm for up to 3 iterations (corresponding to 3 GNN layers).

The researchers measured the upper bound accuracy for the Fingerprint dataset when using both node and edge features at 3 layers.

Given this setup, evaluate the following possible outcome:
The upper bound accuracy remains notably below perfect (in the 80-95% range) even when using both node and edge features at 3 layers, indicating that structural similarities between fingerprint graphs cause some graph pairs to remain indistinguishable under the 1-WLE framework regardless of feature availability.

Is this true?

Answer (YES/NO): YES